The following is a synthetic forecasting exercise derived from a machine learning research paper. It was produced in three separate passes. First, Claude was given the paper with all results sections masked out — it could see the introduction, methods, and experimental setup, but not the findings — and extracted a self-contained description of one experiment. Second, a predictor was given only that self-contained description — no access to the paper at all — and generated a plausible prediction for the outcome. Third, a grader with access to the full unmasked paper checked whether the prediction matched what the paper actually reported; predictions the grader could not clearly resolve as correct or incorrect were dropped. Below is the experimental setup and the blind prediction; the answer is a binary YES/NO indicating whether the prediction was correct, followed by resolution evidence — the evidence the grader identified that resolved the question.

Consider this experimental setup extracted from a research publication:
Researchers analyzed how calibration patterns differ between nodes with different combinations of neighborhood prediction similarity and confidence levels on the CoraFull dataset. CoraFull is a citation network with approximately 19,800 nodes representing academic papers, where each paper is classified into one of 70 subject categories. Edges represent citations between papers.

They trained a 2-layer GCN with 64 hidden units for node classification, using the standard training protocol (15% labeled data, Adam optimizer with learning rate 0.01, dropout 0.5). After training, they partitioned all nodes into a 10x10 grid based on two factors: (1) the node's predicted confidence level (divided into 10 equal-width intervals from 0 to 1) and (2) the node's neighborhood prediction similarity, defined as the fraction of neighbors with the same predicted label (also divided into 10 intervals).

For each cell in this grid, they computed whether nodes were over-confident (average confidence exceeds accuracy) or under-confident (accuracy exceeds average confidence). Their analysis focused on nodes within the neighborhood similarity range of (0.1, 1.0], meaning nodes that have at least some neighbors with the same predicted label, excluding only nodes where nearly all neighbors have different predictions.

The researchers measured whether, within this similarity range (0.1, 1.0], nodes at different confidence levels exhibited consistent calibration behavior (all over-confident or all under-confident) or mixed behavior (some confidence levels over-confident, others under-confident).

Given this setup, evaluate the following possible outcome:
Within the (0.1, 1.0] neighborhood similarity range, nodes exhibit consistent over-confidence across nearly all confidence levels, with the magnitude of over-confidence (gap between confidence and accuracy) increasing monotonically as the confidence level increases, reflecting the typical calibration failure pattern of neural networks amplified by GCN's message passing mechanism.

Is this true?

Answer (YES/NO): NO